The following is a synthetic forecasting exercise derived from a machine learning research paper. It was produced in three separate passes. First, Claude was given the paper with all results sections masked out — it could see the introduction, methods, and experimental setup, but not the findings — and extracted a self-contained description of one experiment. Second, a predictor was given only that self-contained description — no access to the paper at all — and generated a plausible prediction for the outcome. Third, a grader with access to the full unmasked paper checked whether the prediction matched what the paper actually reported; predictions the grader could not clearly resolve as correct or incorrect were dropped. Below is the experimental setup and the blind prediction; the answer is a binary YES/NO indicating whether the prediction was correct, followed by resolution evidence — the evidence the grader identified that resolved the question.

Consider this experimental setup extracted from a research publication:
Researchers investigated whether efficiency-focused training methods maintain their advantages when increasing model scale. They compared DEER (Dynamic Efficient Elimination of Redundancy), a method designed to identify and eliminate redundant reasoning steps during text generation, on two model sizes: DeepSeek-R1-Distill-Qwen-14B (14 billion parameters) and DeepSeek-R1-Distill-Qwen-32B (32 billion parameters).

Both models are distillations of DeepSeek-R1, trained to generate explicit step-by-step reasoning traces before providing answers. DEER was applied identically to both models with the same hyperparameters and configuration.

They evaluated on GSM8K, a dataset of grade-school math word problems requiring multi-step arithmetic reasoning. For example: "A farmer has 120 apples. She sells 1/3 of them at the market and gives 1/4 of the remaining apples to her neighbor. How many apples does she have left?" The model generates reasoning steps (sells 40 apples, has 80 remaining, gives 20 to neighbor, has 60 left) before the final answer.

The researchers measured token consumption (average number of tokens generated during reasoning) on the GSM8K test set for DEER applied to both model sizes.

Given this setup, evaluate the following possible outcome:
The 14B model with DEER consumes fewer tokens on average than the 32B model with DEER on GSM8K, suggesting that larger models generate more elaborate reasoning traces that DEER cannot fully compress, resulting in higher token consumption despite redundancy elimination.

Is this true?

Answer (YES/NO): NO